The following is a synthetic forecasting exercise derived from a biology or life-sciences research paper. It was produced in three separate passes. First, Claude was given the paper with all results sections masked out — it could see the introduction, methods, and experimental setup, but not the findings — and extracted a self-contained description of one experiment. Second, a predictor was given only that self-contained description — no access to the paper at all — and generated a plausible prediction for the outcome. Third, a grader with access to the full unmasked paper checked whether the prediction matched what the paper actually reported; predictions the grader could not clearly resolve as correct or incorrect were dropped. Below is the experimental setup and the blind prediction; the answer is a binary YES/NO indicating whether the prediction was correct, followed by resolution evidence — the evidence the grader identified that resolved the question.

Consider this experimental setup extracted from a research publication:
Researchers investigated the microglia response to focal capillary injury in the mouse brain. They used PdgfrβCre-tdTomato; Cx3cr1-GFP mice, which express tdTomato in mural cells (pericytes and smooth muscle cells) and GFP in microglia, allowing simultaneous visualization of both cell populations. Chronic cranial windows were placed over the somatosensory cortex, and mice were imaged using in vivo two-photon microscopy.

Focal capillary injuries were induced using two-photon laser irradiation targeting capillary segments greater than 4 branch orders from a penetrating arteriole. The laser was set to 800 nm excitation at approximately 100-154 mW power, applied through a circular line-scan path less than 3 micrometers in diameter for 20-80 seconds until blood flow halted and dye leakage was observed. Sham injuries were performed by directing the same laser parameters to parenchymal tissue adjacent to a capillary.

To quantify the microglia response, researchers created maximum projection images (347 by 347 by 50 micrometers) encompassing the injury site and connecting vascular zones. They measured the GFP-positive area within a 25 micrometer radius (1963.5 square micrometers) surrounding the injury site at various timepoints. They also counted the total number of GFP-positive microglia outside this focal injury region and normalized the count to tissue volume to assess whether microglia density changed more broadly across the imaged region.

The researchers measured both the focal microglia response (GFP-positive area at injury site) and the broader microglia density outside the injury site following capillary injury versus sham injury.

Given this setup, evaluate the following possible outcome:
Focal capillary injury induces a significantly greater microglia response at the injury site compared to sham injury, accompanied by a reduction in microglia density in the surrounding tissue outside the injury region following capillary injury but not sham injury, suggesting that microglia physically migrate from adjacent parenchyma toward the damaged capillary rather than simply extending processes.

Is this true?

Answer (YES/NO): NO